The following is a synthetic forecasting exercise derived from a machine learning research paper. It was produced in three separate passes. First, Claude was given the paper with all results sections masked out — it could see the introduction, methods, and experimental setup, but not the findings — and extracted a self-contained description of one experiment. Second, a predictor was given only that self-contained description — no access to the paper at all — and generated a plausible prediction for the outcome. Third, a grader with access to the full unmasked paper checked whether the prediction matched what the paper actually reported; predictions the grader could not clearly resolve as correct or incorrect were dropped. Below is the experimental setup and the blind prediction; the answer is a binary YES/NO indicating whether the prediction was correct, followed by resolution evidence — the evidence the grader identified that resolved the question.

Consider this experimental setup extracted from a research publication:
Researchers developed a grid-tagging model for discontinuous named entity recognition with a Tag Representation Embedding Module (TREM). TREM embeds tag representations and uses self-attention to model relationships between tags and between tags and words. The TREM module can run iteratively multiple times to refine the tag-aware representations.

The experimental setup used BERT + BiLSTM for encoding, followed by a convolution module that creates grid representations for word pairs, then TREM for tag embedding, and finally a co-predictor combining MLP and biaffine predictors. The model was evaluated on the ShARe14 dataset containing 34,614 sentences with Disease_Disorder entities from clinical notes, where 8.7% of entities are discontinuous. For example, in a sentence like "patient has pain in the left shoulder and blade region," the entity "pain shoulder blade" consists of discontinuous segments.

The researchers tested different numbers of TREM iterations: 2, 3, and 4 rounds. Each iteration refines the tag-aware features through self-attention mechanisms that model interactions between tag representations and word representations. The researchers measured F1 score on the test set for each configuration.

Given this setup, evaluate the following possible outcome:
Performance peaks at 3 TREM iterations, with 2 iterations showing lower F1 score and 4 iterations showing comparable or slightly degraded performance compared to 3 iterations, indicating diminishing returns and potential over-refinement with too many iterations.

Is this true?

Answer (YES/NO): YES